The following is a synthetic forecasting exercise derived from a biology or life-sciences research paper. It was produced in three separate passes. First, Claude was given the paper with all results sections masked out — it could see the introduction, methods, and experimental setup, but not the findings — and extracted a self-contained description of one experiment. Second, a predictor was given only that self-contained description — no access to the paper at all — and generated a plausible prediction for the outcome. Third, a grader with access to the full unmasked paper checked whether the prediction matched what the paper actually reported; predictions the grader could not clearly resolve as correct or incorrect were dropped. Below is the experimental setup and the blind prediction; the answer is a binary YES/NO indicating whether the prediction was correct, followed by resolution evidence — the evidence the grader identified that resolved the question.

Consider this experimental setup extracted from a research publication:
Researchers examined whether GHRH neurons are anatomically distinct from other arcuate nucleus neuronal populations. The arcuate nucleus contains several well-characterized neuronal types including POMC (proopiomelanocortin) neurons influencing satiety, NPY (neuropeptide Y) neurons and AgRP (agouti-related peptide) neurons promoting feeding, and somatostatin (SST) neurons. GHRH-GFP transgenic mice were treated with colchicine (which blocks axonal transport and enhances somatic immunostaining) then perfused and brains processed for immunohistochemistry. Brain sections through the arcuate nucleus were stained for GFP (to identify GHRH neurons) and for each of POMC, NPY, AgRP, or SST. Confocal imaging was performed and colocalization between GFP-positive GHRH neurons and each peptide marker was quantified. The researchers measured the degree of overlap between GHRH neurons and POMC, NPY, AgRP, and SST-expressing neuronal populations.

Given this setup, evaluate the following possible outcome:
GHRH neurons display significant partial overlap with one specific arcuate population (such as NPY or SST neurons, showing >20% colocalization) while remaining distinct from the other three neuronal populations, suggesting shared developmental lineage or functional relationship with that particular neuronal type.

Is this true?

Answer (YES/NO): NO